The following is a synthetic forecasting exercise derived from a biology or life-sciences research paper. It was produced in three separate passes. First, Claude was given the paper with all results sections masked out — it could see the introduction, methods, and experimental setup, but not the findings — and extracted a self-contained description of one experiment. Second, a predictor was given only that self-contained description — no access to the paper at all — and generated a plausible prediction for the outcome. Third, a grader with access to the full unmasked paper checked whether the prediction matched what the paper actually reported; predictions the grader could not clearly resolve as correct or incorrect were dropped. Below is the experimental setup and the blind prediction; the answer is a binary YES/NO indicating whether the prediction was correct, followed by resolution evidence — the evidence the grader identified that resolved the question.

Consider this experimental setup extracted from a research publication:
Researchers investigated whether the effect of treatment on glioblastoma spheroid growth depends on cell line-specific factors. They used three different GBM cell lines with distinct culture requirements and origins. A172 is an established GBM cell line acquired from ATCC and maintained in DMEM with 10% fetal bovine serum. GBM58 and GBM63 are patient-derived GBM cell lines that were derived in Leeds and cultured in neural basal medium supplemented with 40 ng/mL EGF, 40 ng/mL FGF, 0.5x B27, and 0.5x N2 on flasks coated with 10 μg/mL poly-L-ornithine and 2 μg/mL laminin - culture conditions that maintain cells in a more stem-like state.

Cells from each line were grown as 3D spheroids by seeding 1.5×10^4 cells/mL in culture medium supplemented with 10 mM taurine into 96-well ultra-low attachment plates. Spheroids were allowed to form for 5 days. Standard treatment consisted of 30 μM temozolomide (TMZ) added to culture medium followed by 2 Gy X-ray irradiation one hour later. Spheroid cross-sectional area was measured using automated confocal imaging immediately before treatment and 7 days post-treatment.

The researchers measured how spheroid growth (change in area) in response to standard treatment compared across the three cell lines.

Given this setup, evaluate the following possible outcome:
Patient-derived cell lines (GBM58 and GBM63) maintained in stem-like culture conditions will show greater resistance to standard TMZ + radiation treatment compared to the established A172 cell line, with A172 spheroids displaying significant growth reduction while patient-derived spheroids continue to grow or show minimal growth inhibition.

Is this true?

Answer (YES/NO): NO